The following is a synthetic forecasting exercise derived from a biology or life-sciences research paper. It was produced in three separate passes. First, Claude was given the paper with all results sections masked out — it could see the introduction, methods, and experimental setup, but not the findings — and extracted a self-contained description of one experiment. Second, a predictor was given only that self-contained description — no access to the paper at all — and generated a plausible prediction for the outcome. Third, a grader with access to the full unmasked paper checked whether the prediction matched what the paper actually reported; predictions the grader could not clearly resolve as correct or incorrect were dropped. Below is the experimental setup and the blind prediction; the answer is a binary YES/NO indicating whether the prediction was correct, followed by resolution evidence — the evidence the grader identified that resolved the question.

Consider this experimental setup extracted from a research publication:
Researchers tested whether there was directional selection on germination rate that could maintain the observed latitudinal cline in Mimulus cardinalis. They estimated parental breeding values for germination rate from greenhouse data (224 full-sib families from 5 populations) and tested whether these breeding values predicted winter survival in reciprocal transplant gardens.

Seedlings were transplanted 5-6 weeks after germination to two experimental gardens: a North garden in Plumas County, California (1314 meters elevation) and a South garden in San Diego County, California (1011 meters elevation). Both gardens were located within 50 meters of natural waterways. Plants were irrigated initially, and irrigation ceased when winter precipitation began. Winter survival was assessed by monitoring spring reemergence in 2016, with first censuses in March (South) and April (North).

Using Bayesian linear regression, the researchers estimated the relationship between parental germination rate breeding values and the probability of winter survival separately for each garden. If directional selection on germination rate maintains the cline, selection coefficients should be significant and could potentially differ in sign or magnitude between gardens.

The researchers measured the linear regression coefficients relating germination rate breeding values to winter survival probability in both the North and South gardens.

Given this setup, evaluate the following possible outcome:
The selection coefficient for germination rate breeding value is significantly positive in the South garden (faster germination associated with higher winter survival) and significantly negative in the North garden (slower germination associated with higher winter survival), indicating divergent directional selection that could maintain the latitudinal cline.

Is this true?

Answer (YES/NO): NO